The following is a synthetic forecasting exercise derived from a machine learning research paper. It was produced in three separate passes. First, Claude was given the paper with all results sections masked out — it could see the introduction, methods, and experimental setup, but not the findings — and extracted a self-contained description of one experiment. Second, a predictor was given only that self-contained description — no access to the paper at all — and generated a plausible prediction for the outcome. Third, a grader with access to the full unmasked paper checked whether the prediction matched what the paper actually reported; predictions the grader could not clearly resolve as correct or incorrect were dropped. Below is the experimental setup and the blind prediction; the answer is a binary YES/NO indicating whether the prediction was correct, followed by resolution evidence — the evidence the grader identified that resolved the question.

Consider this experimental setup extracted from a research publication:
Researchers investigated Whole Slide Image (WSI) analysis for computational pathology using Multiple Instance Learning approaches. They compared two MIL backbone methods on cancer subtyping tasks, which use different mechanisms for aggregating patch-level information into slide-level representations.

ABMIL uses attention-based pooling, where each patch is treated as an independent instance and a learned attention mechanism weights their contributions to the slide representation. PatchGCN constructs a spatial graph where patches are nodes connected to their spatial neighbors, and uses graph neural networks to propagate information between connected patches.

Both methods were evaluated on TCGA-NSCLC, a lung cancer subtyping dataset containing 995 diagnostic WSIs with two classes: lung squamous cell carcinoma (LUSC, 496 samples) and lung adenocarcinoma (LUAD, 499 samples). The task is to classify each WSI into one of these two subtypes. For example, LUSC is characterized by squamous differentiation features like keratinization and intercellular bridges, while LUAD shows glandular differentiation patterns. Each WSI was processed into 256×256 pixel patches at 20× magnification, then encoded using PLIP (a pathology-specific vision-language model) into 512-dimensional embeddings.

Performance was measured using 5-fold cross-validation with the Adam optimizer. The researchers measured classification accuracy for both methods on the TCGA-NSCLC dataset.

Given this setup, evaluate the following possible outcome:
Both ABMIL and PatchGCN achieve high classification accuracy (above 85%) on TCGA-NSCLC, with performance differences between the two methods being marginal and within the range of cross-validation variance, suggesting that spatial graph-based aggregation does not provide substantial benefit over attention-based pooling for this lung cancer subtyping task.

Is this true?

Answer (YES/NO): YES